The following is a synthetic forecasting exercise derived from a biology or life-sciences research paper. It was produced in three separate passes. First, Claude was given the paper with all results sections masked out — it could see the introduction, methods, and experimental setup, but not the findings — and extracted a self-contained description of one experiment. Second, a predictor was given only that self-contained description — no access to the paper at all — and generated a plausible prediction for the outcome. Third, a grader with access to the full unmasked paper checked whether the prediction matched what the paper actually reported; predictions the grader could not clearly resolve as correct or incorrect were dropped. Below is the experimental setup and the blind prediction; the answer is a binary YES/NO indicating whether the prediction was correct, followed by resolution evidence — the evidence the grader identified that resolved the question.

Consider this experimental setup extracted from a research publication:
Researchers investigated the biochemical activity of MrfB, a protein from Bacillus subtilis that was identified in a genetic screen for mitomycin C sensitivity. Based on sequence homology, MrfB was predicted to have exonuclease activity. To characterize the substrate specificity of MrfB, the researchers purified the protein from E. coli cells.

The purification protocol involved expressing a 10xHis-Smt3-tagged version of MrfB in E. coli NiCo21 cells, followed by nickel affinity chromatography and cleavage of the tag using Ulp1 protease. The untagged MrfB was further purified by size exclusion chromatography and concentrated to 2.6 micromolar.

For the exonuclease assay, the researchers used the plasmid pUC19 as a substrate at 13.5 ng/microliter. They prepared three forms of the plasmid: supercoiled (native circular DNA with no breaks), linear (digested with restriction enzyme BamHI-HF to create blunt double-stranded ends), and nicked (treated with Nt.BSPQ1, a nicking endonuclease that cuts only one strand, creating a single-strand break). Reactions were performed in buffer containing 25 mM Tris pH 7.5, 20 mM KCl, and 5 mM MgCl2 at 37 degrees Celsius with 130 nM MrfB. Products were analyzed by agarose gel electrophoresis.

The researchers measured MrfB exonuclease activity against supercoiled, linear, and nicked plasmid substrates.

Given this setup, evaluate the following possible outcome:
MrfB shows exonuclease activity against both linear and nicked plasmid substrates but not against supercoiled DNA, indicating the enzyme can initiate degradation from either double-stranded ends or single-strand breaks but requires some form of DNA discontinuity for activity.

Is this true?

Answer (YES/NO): YES